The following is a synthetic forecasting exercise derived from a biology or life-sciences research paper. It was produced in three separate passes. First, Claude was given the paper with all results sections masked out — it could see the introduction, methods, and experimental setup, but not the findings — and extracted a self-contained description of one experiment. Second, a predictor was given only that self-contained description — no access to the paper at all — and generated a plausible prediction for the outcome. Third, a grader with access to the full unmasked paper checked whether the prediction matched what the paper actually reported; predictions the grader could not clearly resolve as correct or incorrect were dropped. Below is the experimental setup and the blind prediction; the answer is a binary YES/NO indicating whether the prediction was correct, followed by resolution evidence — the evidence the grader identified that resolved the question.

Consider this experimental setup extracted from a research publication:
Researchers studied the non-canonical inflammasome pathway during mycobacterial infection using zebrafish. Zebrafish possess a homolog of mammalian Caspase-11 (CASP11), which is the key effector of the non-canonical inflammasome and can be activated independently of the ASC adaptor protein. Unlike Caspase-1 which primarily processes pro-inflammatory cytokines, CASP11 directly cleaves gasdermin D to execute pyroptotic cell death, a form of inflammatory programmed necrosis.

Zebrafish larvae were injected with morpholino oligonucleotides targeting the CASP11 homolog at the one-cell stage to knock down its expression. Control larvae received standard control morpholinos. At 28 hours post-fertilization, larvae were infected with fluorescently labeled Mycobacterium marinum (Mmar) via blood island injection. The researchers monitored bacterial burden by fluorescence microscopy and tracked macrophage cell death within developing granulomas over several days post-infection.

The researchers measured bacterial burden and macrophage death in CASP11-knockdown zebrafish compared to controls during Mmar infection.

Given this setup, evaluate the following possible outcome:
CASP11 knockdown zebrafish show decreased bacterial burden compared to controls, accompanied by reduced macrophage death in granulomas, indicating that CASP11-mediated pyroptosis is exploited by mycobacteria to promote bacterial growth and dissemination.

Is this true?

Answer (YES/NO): YES